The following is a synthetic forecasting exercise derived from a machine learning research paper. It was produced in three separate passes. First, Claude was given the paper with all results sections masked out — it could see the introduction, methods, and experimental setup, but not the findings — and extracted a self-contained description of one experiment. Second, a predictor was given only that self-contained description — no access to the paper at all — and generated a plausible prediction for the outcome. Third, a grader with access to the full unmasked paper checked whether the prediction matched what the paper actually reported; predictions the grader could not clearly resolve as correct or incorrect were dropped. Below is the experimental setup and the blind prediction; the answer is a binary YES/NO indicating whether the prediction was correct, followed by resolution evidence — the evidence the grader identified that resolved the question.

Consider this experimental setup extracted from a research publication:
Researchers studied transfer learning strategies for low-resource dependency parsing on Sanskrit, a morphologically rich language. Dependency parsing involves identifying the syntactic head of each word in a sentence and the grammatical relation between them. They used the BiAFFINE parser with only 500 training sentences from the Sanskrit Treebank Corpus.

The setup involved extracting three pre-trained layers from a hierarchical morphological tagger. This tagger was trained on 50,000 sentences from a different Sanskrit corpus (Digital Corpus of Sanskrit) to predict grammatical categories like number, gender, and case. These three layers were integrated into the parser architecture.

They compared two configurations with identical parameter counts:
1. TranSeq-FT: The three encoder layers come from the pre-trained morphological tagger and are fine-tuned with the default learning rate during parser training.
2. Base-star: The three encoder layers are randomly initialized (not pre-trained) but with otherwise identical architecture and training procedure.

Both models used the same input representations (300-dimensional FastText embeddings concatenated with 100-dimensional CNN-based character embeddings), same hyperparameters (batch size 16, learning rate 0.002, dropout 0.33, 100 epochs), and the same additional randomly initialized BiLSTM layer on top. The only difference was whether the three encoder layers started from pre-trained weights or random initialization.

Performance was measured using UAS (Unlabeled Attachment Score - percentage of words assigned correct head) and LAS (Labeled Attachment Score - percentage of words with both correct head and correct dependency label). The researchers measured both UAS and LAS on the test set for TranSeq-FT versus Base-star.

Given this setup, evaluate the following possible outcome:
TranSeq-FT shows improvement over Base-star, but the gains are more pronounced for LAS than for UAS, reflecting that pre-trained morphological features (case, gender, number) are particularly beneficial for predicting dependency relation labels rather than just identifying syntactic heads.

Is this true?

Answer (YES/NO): YES